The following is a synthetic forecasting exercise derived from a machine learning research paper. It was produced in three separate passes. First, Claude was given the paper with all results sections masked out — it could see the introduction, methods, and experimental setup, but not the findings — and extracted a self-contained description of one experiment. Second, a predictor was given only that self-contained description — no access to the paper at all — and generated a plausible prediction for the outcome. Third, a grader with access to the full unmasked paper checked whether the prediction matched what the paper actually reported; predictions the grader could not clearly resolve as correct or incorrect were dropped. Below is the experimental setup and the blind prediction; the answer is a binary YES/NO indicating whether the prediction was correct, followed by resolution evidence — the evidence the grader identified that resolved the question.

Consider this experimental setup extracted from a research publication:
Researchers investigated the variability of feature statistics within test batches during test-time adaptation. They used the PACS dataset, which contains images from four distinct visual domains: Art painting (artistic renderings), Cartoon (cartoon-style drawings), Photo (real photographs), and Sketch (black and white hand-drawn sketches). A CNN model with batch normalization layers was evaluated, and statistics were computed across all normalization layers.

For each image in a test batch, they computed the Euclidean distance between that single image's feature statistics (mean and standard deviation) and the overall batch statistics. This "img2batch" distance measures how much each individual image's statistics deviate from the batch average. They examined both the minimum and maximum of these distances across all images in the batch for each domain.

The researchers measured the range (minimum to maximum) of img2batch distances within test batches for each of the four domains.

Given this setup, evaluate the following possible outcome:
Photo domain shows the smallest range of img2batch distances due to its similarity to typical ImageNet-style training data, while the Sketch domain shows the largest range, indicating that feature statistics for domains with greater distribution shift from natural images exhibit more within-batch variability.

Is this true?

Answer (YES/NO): NO